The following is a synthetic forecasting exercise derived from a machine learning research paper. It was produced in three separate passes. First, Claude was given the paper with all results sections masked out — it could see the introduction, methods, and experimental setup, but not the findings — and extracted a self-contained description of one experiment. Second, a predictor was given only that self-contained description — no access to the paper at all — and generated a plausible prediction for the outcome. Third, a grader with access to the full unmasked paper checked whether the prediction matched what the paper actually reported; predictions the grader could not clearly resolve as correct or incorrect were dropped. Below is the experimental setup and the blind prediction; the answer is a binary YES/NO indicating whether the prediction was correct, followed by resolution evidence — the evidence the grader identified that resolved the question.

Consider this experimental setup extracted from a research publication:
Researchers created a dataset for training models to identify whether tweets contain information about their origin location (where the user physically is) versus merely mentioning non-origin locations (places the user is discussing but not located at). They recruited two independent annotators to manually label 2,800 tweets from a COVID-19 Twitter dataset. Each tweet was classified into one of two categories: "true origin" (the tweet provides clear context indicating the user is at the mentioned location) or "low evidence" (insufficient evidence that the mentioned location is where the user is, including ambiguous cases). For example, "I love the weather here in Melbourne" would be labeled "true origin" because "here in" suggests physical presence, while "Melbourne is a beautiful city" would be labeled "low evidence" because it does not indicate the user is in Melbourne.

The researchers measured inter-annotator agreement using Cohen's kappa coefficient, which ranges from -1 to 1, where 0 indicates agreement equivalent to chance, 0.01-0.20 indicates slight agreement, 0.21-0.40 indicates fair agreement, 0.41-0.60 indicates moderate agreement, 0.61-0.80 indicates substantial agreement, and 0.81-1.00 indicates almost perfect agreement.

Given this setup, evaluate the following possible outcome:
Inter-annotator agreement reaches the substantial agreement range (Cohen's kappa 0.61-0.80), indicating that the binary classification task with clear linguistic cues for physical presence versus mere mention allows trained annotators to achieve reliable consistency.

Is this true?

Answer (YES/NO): NO